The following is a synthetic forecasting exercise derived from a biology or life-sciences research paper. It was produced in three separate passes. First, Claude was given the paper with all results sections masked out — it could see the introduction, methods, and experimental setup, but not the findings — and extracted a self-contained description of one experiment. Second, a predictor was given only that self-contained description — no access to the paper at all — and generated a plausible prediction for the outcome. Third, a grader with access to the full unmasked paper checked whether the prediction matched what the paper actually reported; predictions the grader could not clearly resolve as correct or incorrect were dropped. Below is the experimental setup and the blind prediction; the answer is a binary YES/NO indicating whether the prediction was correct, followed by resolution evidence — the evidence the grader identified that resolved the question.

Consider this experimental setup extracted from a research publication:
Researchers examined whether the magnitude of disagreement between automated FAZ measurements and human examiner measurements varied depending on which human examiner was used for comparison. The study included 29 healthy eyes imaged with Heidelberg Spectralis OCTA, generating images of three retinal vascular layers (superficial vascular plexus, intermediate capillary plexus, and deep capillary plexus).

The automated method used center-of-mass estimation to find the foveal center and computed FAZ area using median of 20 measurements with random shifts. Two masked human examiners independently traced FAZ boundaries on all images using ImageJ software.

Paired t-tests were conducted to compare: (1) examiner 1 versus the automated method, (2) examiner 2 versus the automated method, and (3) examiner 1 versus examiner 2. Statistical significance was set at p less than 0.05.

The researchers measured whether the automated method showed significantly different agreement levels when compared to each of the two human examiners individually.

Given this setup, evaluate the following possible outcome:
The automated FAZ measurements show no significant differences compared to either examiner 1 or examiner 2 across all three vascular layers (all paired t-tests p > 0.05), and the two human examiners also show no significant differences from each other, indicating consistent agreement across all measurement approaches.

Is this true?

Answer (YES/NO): NO